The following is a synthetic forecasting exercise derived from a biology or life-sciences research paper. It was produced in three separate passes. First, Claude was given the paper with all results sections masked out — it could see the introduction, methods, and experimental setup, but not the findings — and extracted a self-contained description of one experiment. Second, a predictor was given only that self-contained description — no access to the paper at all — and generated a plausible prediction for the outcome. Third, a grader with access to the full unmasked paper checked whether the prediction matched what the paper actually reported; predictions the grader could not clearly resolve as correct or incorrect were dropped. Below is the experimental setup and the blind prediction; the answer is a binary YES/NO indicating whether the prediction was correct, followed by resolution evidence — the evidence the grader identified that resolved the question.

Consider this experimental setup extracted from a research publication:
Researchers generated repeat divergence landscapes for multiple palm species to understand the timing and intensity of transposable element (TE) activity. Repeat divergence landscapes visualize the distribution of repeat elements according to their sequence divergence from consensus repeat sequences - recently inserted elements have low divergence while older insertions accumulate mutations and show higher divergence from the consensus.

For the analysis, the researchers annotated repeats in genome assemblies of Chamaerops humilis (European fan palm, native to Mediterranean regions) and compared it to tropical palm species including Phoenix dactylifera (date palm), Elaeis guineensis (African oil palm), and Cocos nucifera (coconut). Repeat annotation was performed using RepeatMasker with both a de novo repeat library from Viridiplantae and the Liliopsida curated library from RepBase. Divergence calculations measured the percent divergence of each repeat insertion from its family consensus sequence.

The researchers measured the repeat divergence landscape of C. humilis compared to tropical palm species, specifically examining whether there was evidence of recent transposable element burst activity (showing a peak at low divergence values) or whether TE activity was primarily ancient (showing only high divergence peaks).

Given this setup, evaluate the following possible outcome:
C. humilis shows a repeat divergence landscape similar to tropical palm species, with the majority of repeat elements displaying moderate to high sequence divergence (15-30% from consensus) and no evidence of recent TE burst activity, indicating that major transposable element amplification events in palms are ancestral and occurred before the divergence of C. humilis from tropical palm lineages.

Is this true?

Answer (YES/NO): NO